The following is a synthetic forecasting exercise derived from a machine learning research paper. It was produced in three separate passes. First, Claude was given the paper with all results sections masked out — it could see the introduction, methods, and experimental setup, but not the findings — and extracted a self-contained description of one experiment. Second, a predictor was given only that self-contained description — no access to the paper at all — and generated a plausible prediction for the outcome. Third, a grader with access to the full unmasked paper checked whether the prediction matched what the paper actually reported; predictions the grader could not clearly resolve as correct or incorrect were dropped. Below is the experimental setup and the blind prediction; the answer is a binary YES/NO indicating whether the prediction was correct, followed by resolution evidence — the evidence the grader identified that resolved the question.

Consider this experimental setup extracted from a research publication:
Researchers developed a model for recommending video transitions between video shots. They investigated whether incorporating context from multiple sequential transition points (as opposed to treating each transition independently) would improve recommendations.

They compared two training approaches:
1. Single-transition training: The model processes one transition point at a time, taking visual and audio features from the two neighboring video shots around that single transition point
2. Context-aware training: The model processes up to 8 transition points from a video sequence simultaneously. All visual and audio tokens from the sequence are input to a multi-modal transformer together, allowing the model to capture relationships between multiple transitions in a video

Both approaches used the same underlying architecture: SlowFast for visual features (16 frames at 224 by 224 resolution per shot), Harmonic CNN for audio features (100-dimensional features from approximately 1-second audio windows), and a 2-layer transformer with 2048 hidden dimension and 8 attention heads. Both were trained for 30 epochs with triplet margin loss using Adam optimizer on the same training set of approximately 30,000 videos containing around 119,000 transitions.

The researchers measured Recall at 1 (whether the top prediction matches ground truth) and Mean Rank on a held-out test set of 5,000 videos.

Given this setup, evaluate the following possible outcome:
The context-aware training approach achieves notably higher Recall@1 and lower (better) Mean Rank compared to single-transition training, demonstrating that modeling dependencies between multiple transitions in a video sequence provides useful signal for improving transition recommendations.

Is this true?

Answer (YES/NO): NO